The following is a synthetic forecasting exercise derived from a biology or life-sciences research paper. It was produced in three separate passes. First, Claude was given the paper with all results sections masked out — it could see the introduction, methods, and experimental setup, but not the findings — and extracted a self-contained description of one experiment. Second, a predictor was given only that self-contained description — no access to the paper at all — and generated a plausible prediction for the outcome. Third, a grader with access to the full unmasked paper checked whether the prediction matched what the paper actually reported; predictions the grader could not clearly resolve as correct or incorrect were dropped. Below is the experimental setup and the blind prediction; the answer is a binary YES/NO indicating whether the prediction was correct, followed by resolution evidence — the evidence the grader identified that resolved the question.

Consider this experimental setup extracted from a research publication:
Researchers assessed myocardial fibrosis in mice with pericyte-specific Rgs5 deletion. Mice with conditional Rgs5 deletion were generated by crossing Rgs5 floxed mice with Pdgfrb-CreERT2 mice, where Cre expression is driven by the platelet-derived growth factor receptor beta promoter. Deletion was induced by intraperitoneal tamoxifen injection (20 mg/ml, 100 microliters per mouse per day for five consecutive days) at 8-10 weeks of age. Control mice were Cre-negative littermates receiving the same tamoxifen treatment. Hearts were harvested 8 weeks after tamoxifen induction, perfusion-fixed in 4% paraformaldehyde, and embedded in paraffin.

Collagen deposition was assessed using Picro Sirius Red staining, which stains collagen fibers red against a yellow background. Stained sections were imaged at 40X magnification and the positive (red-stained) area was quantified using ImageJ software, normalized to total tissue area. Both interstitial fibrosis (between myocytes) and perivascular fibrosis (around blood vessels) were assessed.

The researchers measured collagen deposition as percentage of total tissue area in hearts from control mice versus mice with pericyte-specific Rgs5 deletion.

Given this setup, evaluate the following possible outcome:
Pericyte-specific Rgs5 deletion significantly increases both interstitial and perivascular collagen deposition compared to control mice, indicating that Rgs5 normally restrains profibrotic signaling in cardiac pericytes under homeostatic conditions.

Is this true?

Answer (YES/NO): NO